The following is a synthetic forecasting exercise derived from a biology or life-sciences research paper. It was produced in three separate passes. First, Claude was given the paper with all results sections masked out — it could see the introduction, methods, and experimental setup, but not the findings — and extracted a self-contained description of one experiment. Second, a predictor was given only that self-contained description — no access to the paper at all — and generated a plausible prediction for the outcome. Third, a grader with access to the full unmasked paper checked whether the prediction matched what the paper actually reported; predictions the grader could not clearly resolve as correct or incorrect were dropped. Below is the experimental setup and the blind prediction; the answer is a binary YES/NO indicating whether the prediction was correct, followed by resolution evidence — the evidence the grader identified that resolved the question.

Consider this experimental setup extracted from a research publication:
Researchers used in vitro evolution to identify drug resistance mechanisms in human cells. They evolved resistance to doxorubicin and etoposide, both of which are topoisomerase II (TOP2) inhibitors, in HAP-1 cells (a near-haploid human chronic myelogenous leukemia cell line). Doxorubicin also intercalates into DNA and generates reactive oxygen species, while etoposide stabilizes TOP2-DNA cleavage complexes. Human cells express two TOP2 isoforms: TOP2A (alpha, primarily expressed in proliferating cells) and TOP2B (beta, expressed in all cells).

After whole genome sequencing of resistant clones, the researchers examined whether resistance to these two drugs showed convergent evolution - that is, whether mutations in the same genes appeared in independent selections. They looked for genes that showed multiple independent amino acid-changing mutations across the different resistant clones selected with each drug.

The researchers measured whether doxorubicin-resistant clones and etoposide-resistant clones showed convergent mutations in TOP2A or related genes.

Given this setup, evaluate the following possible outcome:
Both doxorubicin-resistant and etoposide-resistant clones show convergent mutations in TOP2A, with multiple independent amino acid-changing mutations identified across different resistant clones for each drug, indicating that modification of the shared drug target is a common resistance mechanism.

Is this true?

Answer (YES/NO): NO